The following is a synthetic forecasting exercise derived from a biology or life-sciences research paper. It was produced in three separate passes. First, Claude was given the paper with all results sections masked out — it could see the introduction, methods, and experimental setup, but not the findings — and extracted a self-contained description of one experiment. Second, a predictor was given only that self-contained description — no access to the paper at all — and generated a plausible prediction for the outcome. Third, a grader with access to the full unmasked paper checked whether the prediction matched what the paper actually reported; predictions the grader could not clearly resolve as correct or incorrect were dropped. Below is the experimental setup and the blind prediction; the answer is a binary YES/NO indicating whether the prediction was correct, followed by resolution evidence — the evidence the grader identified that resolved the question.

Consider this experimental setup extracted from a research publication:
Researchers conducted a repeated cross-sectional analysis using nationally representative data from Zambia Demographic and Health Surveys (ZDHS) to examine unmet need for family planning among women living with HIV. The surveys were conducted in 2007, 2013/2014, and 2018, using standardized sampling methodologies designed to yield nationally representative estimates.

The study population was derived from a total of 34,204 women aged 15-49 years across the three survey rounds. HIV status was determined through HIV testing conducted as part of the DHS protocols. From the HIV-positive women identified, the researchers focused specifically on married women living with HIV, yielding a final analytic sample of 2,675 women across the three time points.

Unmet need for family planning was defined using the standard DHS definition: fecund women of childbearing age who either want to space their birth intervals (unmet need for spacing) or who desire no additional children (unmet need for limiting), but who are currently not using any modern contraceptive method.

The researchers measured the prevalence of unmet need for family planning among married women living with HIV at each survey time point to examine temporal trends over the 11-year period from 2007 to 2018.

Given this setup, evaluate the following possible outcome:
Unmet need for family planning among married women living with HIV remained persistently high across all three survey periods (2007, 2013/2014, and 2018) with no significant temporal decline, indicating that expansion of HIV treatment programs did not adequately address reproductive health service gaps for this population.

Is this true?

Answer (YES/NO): YES